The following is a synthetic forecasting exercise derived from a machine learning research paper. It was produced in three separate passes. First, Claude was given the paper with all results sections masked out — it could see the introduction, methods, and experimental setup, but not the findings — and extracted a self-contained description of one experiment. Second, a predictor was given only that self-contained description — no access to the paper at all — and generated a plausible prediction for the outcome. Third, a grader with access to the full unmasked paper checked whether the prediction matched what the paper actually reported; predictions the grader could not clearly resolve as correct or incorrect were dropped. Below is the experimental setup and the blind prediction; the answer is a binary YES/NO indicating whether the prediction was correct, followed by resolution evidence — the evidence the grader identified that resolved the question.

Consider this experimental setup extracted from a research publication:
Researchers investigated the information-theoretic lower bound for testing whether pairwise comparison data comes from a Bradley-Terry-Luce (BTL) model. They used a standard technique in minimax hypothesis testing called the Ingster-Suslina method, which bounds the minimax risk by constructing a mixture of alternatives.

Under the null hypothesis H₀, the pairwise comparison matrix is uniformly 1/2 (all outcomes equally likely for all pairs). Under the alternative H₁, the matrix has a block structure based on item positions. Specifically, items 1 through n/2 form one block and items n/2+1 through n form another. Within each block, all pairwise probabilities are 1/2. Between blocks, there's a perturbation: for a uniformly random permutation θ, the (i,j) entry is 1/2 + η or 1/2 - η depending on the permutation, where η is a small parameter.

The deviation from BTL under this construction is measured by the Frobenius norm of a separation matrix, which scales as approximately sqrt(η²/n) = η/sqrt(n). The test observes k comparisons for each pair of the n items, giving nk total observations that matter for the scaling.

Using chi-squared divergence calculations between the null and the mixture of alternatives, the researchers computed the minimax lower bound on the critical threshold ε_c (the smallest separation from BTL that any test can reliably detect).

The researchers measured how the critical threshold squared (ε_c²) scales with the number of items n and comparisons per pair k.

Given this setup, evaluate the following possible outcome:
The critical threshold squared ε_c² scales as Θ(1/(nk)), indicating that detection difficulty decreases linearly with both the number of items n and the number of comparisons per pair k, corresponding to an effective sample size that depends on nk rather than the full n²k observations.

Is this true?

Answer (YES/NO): YES